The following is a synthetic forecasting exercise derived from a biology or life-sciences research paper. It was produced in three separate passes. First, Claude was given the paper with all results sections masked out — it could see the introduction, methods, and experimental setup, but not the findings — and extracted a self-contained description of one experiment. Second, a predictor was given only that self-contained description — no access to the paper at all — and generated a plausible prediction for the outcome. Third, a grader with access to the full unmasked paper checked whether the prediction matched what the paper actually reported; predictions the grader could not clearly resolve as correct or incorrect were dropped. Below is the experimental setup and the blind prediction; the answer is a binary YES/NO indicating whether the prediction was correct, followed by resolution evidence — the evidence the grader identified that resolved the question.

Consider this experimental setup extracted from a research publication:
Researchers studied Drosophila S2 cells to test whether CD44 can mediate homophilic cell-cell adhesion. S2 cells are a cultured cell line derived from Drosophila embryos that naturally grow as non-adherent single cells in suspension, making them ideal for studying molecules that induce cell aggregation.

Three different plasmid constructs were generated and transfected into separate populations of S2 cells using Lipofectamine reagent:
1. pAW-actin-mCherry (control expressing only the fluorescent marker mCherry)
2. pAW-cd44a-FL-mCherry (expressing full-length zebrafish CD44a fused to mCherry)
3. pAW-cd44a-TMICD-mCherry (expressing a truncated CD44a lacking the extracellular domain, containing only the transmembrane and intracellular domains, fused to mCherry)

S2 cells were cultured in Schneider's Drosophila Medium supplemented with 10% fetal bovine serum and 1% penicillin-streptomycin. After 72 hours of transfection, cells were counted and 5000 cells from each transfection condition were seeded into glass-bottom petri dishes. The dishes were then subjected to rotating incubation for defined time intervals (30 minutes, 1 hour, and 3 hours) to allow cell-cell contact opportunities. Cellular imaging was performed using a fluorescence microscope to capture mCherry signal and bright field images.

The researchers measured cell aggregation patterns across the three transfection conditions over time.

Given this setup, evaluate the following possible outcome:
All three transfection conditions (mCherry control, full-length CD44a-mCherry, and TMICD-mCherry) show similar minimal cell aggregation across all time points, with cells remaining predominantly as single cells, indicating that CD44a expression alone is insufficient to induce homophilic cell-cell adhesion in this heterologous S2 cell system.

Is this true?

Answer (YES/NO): NO